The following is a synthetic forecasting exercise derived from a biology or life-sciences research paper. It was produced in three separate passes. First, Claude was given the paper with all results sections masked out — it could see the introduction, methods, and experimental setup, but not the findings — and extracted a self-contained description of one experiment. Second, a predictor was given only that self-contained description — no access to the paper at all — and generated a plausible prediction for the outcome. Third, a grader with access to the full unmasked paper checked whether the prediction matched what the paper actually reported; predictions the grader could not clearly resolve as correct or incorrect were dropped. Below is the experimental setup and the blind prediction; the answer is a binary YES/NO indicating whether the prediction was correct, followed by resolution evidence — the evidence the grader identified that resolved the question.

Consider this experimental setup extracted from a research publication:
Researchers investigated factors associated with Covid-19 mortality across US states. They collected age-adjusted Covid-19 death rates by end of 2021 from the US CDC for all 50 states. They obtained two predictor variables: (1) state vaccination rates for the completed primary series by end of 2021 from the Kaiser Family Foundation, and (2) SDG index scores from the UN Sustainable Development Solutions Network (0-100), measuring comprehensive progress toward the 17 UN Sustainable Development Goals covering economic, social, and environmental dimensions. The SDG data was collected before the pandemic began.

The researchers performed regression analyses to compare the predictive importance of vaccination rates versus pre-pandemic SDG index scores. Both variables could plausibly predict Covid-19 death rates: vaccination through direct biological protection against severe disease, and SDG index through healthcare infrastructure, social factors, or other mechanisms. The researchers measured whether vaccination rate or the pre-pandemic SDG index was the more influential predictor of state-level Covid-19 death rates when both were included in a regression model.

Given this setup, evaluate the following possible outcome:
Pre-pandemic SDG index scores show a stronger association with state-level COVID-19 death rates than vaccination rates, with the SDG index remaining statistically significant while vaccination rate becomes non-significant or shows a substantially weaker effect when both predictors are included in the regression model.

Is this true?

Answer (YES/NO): YES